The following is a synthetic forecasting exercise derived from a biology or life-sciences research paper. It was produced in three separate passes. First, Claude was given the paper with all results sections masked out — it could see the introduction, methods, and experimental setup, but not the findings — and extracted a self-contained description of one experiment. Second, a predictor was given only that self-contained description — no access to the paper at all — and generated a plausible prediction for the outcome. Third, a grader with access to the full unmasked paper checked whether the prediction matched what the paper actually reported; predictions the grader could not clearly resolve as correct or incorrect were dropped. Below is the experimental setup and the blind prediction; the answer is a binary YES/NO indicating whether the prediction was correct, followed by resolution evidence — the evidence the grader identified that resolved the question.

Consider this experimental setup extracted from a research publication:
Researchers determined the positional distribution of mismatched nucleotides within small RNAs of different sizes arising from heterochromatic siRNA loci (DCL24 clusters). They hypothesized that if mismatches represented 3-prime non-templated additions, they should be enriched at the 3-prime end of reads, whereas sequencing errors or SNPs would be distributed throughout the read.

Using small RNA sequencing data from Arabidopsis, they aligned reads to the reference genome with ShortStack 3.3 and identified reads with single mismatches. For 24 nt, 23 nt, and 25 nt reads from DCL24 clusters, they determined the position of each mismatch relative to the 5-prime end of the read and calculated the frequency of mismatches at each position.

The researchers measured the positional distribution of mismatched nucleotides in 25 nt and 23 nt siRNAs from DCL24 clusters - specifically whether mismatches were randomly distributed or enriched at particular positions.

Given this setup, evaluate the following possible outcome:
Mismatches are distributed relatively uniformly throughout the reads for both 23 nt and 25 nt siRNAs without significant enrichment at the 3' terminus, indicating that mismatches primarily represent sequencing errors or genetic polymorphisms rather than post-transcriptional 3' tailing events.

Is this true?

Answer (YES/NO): NO